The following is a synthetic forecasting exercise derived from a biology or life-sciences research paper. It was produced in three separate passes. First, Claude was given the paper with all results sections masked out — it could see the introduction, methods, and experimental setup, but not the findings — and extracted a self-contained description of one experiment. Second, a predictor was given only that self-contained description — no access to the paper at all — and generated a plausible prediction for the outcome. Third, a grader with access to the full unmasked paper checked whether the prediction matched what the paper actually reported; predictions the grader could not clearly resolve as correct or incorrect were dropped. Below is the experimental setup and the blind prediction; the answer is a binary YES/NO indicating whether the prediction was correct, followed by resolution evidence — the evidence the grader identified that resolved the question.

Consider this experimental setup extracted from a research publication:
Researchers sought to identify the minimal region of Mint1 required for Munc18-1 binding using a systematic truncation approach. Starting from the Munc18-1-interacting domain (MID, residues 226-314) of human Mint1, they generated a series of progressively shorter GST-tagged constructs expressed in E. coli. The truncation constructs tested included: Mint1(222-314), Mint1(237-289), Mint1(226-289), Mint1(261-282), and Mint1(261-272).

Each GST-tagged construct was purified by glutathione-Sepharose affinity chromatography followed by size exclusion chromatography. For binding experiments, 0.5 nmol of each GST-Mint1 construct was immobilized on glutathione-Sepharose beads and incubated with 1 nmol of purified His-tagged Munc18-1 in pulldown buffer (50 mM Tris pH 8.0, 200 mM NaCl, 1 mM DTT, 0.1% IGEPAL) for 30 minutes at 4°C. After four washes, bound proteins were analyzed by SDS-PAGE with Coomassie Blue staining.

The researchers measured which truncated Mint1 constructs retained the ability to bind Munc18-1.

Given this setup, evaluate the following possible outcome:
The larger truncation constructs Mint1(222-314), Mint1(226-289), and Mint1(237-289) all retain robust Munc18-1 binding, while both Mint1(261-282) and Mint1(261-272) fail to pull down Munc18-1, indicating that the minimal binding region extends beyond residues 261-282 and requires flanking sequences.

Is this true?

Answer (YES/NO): NO